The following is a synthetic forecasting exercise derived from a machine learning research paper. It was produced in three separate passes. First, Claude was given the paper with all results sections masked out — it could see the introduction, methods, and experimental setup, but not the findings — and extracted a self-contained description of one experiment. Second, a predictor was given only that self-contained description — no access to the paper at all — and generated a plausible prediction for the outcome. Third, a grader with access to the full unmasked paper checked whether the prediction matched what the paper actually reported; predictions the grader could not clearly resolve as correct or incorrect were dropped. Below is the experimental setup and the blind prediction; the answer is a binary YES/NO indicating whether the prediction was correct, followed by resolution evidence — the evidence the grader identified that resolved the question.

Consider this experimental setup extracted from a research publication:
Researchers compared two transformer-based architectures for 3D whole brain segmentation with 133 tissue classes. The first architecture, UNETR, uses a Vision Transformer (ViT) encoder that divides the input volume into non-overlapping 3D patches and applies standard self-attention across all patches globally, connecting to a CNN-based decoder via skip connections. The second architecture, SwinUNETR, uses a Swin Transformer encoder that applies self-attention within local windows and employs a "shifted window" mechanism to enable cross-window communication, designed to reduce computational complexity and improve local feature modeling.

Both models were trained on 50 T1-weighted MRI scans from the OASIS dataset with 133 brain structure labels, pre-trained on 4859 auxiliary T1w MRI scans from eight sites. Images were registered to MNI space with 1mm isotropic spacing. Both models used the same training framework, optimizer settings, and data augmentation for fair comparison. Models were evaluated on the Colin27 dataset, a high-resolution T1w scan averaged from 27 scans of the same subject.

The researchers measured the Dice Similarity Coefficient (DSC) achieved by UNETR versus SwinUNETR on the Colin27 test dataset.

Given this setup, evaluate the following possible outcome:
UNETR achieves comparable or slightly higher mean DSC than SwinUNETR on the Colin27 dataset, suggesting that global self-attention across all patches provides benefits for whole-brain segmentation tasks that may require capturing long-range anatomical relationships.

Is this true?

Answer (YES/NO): YES